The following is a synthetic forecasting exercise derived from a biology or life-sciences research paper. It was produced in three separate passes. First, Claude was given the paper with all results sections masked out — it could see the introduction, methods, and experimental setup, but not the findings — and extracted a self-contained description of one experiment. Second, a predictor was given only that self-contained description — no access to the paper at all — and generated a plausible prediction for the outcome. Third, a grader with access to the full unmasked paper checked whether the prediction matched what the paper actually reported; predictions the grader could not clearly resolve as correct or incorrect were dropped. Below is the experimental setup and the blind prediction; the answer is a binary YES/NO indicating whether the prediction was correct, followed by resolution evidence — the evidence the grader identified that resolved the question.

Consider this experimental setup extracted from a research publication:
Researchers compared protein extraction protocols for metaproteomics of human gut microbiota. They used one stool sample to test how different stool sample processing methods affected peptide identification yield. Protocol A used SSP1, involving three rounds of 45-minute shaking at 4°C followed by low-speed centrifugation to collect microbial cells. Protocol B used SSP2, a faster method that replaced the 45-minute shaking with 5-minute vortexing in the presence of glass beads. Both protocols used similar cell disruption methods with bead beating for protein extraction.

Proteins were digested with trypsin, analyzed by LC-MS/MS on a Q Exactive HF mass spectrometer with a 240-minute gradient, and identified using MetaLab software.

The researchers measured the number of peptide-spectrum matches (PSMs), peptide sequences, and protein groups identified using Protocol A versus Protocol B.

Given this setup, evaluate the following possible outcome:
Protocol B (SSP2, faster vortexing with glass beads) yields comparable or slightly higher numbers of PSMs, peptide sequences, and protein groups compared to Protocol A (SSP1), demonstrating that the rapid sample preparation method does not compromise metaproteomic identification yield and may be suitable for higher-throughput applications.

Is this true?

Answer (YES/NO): NO